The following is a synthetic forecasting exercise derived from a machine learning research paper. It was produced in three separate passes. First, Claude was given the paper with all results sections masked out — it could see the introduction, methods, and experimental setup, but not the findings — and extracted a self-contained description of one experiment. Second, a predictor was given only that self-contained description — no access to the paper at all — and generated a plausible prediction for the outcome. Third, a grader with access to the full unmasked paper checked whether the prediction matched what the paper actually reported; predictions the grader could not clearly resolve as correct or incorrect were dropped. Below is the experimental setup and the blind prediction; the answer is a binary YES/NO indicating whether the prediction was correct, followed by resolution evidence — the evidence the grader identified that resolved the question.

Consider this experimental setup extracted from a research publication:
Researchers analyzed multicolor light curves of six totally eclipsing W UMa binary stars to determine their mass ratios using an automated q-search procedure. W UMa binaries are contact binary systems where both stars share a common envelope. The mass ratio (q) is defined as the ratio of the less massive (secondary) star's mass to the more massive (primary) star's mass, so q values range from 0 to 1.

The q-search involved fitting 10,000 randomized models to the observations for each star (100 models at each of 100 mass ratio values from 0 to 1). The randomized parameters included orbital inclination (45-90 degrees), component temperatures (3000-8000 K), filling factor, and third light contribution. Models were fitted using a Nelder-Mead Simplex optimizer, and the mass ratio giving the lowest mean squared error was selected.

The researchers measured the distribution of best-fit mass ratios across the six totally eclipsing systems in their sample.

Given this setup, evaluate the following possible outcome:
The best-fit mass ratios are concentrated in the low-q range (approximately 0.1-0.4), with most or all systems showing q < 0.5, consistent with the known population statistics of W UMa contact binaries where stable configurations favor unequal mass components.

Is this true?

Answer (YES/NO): NO